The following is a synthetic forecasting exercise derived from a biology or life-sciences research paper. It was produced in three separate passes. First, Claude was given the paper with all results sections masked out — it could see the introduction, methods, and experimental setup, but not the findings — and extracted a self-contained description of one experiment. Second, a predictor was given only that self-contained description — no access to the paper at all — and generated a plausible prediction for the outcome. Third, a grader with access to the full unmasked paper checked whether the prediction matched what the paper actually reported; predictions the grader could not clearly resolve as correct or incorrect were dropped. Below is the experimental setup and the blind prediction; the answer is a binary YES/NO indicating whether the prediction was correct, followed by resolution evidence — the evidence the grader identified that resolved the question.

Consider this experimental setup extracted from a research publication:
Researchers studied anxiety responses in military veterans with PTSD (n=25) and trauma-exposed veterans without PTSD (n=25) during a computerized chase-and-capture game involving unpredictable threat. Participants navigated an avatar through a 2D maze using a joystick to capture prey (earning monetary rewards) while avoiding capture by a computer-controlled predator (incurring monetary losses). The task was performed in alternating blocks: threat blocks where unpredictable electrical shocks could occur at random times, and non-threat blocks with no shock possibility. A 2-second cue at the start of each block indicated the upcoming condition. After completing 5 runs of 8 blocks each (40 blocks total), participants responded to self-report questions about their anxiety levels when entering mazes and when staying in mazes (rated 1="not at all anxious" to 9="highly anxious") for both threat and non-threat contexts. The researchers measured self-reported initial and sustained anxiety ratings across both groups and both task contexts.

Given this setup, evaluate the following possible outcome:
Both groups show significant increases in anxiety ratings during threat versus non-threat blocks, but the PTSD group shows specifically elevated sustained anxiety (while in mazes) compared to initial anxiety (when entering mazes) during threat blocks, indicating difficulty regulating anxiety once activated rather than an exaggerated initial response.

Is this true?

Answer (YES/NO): NO